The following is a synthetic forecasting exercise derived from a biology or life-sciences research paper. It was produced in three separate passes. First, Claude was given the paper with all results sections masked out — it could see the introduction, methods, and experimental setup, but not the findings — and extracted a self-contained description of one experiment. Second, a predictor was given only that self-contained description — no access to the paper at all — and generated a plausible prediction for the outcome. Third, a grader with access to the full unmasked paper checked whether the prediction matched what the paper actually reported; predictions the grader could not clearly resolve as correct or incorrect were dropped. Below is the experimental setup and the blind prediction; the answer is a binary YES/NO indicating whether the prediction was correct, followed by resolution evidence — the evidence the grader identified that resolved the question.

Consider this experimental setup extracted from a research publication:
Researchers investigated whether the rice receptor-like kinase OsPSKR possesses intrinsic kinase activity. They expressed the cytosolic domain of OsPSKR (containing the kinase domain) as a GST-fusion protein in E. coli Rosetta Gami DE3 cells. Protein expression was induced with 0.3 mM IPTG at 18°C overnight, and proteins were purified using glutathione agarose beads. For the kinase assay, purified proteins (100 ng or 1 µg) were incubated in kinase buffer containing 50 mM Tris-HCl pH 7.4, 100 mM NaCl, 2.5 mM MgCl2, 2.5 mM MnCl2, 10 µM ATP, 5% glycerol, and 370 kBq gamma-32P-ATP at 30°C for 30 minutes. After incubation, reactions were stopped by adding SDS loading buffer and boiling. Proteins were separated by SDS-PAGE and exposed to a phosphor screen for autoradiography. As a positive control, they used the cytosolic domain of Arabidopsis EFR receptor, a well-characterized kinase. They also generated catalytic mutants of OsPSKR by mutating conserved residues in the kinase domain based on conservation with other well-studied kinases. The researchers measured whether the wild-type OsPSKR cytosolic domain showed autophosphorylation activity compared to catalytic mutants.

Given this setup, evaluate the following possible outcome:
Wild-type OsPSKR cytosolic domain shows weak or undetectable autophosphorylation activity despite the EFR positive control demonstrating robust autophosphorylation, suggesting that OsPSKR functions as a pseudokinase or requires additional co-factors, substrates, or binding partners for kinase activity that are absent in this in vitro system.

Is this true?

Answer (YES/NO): NO